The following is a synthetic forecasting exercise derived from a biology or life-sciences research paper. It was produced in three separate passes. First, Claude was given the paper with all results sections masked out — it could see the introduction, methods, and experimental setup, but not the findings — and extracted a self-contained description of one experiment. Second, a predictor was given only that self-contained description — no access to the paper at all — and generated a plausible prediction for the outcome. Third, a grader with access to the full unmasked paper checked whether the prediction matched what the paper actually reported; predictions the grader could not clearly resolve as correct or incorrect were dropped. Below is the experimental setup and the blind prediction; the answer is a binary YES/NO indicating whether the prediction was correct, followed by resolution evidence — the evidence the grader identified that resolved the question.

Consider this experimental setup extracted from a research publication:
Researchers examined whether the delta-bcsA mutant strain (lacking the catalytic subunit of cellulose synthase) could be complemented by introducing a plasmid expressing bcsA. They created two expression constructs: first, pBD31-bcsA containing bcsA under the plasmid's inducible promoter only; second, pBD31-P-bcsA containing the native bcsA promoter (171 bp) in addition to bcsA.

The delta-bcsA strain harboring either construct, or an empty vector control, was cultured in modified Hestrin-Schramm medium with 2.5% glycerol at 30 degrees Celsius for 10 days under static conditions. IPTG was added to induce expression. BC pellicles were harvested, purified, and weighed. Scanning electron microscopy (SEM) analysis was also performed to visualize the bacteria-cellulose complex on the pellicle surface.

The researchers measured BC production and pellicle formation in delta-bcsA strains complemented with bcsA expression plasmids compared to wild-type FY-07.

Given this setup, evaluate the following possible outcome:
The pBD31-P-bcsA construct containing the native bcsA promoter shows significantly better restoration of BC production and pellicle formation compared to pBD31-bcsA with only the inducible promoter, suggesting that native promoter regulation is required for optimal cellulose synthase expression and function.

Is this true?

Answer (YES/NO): NO